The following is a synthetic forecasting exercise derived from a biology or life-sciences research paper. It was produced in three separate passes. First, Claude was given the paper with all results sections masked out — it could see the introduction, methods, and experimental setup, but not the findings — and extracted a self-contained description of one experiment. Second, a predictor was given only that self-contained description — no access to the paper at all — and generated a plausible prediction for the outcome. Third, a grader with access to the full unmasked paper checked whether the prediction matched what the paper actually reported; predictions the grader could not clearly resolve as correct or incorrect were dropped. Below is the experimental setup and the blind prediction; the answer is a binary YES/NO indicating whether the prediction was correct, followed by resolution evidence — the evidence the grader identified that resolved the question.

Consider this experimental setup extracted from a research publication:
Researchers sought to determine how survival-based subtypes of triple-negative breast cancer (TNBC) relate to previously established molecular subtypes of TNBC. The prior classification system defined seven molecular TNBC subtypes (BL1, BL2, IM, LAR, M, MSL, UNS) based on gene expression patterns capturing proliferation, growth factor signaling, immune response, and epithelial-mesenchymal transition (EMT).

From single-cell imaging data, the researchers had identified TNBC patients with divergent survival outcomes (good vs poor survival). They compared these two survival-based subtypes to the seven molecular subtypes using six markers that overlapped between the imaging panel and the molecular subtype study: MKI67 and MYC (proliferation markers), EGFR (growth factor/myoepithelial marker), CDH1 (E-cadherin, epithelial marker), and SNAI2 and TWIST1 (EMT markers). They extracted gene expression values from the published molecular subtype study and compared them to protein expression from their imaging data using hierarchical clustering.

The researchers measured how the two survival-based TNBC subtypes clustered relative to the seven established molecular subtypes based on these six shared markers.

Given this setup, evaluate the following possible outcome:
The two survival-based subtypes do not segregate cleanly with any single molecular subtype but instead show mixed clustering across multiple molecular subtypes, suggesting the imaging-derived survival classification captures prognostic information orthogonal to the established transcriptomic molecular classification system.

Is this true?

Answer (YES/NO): NO